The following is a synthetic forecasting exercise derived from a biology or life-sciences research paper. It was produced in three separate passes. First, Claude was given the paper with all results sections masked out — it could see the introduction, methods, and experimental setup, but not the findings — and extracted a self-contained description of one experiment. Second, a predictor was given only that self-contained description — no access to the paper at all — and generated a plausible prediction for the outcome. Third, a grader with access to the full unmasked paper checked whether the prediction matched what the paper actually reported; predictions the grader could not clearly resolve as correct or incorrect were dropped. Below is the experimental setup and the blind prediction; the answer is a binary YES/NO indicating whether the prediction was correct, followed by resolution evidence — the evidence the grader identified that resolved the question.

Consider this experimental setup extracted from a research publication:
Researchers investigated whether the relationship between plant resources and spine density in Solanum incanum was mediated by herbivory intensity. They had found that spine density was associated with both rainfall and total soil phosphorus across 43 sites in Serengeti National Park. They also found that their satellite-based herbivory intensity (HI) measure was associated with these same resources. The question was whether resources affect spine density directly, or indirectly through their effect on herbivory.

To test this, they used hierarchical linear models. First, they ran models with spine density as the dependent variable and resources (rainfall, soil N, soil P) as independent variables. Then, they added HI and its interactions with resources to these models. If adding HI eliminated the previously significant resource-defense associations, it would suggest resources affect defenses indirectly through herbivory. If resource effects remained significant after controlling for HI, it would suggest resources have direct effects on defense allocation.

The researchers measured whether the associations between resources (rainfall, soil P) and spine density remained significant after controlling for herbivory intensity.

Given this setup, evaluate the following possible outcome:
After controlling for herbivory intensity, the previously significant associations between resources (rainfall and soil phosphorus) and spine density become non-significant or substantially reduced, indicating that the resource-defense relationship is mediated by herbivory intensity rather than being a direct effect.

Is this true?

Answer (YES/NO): NO